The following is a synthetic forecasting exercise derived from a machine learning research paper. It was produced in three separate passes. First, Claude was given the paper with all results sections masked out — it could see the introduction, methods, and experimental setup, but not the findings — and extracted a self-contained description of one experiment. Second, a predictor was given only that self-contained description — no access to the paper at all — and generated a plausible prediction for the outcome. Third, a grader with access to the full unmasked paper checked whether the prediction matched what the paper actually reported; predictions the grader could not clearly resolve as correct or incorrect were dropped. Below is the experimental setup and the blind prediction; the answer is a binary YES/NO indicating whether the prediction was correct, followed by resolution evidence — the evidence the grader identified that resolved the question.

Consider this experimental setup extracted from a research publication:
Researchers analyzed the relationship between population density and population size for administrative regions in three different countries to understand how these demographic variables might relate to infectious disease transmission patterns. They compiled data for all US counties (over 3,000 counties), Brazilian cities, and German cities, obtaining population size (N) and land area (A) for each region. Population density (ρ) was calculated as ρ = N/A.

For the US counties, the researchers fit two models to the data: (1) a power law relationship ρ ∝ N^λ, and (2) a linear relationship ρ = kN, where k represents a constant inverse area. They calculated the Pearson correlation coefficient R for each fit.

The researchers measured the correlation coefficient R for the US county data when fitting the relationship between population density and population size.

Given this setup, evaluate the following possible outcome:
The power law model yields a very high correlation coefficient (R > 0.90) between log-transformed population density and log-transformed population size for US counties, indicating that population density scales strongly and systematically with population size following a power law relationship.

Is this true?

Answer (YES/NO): NO